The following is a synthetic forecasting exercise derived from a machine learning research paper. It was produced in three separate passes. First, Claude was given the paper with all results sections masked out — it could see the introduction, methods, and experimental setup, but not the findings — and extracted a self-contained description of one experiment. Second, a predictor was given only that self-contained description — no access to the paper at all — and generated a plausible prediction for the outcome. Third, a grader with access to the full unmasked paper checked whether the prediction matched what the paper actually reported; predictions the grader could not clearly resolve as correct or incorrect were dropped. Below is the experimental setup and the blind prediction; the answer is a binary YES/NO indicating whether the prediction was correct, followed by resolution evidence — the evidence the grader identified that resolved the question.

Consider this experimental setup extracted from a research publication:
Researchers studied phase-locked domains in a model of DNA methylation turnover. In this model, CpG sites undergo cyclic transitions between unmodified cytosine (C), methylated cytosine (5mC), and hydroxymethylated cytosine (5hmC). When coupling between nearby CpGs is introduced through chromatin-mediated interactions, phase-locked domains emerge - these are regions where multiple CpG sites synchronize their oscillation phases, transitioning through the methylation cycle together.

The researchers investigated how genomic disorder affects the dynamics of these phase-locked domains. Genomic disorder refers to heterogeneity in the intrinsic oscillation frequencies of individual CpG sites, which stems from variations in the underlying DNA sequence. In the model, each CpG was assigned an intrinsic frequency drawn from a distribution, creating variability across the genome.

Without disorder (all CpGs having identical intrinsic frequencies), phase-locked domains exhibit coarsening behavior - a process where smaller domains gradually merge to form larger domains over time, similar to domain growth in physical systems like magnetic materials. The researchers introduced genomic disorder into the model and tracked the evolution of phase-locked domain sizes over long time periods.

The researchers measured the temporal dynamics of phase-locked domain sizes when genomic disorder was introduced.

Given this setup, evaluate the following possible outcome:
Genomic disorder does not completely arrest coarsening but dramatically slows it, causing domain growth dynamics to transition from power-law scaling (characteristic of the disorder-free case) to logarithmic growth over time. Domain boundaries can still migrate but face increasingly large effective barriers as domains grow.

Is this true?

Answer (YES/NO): NO